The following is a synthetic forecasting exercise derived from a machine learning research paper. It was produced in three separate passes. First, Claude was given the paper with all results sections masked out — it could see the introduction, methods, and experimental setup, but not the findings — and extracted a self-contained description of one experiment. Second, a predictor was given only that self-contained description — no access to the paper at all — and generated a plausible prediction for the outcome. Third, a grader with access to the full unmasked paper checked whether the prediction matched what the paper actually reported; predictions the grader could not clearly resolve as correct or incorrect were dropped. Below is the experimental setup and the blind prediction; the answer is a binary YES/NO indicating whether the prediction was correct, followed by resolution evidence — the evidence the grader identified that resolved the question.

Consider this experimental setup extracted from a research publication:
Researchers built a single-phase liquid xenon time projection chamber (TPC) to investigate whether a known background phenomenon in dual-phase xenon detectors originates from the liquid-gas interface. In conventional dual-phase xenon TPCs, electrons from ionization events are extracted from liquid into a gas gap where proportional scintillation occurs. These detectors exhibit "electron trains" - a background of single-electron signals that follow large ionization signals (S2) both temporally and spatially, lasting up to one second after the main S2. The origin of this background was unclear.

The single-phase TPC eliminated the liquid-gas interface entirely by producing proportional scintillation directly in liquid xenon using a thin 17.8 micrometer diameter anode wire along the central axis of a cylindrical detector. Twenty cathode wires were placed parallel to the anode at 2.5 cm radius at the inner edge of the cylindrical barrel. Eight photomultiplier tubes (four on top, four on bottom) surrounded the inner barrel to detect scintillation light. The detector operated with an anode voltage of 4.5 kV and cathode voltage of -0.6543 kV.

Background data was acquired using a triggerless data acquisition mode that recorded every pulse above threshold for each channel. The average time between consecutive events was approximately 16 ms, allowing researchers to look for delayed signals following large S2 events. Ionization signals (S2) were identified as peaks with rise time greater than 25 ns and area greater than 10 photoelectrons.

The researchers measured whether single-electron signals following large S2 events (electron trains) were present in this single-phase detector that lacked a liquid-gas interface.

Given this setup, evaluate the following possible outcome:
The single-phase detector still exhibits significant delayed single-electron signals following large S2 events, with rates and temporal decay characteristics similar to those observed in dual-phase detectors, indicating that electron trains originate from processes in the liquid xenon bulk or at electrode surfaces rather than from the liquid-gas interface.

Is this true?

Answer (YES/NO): YES